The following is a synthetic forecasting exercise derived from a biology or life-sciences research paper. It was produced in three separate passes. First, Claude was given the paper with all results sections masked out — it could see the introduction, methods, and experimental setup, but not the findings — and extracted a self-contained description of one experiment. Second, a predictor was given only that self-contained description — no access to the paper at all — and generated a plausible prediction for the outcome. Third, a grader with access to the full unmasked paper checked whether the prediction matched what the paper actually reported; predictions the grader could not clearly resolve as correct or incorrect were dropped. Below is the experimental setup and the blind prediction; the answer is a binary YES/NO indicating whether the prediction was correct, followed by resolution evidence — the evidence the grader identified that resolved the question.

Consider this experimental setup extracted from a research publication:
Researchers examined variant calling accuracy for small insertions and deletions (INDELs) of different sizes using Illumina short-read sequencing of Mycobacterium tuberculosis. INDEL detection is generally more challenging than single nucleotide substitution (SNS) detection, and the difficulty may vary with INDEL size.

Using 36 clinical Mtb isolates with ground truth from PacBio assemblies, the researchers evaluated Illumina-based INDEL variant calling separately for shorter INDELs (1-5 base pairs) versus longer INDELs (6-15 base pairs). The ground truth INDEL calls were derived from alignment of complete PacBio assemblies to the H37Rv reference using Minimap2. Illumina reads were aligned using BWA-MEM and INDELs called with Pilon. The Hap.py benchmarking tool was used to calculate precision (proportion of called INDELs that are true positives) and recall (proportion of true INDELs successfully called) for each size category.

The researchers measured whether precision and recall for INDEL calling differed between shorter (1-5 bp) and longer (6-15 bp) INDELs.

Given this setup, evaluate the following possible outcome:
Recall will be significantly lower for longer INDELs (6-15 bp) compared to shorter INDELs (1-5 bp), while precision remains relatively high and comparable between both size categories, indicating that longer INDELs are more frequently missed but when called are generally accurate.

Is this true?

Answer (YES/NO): YES